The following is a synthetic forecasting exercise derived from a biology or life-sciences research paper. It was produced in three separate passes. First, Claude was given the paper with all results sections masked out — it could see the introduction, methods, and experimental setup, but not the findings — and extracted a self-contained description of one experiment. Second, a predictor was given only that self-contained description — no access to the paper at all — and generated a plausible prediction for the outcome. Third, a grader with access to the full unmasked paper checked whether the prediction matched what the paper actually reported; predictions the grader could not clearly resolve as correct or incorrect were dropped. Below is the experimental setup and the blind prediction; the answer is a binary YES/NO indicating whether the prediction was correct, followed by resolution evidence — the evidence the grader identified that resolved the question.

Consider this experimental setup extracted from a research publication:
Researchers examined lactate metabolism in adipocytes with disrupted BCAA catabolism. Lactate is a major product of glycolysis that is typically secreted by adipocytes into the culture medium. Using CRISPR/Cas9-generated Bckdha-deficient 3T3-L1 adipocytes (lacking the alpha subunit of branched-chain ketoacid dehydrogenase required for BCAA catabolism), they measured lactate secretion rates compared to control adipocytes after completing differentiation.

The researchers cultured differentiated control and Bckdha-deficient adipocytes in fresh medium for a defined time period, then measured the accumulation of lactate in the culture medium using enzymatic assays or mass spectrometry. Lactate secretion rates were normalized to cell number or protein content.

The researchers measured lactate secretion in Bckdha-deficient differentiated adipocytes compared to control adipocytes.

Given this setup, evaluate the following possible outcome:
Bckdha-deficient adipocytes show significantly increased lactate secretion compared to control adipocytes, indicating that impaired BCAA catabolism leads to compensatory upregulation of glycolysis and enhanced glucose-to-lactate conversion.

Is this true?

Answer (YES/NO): NO